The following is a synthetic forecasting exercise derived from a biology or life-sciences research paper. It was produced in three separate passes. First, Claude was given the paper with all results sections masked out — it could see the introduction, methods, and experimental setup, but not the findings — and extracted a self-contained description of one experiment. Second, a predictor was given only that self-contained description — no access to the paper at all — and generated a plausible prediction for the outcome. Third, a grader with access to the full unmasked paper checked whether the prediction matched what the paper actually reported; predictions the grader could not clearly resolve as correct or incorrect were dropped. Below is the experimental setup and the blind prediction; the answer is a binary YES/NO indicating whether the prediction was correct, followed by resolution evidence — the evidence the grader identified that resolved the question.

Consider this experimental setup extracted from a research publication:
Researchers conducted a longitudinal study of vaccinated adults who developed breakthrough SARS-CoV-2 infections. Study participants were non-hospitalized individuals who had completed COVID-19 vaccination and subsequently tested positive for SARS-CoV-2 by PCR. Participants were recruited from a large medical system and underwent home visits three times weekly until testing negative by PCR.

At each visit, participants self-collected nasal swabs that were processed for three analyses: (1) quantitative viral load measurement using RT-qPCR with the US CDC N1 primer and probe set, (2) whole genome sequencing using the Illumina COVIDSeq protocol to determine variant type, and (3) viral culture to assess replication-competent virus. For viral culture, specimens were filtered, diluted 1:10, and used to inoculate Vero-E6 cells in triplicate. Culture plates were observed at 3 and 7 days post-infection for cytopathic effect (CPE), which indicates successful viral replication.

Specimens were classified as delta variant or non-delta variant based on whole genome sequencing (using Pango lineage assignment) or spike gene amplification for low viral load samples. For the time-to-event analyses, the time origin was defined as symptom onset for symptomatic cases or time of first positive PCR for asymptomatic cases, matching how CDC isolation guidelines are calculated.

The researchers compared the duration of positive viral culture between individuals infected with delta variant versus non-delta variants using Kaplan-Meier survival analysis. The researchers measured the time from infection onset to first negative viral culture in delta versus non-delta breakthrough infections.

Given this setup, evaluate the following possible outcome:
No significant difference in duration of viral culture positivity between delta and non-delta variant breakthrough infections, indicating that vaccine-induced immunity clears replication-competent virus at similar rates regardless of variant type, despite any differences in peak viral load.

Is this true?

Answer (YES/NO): NO